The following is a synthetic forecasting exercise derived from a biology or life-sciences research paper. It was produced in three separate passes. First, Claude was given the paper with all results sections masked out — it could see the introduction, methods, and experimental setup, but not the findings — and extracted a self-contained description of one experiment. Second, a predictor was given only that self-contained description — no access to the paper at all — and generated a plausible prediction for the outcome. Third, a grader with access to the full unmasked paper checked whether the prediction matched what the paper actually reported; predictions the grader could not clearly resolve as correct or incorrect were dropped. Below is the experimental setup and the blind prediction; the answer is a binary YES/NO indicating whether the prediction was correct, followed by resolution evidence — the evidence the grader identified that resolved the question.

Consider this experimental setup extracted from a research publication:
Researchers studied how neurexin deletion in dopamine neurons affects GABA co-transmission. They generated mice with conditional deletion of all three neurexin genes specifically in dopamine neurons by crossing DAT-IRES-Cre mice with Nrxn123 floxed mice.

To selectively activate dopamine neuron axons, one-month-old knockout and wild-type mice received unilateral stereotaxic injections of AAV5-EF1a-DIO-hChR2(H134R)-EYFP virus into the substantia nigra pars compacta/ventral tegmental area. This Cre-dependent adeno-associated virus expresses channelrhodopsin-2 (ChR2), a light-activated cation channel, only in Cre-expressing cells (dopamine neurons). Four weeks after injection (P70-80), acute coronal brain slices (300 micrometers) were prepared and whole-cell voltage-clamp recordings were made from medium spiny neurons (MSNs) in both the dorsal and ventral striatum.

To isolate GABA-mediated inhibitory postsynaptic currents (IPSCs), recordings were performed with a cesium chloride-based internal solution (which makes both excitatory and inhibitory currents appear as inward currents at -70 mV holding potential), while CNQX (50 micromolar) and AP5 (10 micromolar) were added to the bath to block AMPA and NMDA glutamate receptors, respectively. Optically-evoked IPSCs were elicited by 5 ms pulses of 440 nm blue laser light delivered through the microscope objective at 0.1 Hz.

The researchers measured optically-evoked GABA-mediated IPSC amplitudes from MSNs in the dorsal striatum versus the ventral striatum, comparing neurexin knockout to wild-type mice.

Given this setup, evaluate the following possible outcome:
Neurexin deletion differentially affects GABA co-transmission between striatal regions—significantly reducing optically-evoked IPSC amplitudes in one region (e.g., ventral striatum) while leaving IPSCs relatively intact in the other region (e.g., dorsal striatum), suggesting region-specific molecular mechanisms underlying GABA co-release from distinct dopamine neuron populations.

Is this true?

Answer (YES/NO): NO